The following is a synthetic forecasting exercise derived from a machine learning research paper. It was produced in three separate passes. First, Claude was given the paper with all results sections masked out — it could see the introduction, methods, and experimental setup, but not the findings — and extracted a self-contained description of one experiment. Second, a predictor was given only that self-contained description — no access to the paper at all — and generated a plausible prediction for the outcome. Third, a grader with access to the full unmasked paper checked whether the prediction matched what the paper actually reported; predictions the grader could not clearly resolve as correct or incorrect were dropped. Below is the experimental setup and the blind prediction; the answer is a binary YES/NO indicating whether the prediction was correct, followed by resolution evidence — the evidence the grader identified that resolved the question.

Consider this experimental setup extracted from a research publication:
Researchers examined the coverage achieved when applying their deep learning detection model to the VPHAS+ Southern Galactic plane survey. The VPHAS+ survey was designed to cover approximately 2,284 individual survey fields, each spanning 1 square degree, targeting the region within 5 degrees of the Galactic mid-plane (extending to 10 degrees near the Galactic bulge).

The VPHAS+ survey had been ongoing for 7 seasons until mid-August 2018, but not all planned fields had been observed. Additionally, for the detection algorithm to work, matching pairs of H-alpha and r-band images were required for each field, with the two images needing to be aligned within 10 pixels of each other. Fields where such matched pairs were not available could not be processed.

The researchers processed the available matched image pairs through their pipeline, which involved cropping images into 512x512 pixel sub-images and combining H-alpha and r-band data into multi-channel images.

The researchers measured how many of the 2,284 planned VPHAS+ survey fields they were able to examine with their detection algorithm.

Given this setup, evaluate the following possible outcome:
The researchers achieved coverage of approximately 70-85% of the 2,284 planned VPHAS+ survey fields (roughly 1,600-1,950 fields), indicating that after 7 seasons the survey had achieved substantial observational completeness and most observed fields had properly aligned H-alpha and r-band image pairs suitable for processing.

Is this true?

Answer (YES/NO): NO